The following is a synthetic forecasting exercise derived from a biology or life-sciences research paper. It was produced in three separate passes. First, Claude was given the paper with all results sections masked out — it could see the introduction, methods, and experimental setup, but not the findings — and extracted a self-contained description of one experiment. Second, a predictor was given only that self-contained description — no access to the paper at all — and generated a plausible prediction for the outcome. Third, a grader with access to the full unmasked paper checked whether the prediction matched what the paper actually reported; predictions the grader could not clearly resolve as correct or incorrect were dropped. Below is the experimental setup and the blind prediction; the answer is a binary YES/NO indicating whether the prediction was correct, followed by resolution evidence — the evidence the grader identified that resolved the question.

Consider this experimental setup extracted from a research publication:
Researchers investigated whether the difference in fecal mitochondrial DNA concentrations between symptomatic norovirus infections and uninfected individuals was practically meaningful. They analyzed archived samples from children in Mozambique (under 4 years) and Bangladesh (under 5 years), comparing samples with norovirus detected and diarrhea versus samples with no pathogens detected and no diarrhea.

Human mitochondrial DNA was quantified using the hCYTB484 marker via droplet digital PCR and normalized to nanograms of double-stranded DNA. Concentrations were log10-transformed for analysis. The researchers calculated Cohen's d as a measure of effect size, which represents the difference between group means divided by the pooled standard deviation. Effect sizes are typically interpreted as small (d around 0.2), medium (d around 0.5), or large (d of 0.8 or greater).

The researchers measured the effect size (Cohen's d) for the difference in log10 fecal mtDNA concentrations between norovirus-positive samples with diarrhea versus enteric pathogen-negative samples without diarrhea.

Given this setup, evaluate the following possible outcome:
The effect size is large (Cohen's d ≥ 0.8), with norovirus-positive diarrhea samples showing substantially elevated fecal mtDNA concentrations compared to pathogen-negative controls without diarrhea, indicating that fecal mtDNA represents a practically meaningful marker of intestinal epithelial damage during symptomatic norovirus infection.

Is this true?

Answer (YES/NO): NO